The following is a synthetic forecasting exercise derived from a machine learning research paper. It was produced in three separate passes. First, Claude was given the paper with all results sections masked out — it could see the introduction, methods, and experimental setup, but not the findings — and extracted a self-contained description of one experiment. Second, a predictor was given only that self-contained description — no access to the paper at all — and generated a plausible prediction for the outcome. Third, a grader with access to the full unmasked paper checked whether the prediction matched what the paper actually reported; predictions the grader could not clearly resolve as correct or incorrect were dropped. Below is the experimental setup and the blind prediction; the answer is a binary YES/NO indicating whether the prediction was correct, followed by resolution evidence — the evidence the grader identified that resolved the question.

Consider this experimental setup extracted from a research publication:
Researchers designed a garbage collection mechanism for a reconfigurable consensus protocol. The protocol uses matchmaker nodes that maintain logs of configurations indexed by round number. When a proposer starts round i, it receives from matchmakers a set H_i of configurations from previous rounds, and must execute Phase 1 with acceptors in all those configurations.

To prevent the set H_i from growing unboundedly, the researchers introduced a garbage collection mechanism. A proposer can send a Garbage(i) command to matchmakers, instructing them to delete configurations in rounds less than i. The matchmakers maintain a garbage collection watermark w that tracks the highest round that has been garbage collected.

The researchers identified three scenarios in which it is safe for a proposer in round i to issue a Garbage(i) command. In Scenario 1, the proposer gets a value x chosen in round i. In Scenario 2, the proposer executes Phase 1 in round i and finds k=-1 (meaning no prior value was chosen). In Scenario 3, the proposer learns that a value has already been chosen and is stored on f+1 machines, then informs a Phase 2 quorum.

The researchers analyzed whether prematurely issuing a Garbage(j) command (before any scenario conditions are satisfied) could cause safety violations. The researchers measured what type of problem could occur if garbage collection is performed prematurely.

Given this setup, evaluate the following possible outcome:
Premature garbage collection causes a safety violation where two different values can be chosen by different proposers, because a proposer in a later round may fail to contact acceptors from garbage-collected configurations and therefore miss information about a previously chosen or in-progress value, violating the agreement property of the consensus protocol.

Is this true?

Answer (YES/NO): YES